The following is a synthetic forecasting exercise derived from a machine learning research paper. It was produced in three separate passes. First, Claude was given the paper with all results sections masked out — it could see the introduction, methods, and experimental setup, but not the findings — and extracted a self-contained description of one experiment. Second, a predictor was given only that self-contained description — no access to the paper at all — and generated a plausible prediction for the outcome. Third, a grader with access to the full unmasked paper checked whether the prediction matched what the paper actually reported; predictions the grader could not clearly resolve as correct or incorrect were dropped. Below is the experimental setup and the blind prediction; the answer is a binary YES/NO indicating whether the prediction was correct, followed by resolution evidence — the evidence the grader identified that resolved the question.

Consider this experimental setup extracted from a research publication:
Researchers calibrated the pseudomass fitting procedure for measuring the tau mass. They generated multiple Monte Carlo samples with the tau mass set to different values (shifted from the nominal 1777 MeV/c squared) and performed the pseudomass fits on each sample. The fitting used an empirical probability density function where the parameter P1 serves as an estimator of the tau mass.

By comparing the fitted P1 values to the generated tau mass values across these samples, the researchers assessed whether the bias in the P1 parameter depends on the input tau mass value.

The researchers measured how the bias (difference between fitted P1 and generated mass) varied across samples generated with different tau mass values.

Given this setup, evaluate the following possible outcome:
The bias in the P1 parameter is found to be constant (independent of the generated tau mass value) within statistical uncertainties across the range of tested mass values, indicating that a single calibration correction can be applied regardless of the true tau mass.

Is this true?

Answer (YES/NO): YES